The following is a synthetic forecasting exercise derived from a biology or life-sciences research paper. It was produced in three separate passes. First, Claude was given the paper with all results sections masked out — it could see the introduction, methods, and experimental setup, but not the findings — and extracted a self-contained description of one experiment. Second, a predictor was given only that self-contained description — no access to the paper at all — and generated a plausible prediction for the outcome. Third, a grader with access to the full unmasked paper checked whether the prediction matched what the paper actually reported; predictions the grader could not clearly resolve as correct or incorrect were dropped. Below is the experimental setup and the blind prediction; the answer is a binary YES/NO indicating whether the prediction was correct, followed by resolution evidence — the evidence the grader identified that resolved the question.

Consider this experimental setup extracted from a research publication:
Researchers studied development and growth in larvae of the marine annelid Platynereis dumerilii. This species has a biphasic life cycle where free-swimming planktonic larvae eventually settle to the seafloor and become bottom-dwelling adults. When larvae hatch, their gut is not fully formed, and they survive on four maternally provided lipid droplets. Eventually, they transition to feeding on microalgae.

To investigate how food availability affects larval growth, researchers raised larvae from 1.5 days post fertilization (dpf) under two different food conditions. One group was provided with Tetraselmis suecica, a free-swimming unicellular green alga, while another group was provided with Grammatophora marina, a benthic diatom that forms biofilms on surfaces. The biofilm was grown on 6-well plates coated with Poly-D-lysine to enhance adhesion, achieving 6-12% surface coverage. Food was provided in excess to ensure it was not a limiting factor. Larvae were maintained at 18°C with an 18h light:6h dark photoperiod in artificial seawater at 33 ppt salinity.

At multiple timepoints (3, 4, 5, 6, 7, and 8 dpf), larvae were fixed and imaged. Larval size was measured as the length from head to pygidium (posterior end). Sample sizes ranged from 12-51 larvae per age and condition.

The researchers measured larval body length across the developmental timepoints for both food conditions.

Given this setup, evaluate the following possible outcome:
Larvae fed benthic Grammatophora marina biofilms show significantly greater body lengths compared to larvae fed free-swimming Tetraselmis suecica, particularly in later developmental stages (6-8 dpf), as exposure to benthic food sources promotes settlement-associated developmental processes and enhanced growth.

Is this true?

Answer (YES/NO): NO